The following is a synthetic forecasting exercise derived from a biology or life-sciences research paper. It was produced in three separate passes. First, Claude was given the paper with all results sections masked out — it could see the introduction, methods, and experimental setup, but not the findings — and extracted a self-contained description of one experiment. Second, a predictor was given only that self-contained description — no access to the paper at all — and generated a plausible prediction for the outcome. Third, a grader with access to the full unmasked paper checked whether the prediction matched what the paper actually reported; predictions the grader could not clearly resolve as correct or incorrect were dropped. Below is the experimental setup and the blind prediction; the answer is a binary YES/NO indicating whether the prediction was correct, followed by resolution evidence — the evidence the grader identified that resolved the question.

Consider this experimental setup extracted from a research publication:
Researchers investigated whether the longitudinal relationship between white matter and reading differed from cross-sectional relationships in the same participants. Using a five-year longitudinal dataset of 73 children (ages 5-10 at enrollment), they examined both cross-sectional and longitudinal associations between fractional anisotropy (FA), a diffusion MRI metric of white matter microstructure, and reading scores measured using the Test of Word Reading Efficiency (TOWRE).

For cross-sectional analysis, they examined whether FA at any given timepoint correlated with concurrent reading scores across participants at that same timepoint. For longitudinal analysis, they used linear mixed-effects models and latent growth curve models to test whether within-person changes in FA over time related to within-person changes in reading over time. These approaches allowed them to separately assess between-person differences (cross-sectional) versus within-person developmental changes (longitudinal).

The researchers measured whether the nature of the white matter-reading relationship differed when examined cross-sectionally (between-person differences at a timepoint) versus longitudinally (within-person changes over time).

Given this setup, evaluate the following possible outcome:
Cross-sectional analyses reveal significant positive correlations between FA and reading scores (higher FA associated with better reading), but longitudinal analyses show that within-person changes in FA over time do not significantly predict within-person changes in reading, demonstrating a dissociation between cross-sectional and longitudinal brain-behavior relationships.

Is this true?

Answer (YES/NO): NO